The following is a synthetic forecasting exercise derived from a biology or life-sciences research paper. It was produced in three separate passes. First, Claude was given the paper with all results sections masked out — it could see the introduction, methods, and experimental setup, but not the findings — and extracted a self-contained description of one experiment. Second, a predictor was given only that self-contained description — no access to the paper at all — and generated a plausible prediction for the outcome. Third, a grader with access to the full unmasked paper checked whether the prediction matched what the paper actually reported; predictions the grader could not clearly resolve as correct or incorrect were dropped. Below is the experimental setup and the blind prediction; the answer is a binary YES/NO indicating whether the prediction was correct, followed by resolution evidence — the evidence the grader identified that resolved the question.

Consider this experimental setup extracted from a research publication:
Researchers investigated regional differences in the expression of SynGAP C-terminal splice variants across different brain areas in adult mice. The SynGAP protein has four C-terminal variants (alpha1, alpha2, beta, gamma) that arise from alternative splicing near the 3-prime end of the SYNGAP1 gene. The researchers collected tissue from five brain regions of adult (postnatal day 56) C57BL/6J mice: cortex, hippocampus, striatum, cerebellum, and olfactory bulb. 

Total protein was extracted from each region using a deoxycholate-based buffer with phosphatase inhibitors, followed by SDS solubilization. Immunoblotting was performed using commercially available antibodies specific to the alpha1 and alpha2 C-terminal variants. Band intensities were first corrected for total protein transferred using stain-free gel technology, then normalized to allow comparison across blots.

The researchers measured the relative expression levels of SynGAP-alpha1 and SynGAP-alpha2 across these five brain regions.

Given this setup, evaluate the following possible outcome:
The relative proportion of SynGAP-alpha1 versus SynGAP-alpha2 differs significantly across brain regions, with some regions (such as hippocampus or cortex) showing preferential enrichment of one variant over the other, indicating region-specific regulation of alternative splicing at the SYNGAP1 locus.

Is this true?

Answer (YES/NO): NO